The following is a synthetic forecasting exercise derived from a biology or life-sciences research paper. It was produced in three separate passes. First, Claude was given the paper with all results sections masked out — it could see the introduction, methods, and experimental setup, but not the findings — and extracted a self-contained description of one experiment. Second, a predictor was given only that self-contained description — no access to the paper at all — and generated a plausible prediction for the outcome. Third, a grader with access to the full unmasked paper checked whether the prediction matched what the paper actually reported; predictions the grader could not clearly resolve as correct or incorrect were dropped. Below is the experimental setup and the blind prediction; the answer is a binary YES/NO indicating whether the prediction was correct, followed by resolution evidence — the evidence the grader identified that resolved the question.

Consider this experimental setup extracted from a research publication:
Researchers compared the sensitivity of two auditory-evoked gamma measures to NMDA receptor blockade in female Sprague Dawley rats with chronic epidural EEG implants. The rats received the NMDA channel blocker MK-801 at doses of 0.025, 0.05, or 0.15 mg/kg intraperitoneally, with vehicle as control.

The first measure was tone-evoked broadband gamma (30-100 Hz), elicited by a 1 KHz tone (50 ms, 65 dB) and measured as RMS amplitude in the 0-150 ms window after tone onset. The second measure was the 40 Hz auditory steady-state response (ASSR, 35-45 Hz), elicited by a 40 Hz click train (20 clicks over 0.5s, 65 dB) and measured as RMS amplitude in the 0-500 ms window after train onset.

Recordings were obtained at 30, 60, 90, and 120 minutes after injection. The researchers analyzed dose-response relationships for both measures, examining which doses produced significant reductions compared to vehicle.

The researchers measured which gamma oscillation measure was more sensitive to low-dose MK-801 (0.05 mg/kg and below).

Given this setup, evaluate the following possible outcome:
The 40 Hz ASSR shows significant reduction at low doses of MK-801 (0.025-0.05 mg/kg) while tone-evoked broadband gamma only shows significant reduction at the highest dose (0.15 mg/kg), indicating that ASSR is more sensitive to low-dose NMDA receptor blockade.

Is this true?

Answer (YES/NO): NO